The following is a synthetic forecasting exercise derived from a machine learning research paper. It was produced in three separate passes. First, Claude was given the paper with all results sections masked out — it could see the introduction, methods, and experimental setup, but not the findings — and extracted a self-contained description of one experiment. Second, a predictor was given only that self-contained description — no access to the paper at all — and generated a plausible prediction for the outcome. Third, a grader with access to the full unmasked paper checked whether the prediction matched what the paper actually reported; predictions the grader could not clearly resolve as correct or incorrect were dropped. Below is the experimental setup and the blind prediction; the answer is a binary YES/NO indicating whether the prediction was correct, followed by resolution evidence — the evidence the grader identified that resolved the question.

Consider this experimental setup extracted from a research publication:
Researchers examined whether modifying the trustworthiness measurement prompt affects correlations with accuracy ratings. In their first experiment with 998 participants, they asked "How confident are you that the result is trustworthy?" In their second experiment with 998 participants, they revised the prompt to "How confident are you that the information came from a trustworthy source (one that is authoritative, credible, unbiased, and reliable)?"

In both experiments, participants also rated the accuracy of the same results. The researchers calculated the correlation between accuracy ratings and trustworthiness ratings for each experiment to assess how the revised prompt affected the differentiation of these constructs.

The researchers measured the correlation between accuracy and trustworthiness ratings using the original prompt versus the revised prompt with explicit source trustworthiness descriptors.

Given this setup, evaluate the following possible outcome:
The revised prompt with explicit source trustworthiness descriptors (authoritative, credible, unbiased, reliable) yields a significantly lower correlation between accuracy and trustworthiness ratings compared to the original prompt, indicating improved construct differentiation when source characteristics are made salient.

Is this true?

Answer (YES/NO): YES